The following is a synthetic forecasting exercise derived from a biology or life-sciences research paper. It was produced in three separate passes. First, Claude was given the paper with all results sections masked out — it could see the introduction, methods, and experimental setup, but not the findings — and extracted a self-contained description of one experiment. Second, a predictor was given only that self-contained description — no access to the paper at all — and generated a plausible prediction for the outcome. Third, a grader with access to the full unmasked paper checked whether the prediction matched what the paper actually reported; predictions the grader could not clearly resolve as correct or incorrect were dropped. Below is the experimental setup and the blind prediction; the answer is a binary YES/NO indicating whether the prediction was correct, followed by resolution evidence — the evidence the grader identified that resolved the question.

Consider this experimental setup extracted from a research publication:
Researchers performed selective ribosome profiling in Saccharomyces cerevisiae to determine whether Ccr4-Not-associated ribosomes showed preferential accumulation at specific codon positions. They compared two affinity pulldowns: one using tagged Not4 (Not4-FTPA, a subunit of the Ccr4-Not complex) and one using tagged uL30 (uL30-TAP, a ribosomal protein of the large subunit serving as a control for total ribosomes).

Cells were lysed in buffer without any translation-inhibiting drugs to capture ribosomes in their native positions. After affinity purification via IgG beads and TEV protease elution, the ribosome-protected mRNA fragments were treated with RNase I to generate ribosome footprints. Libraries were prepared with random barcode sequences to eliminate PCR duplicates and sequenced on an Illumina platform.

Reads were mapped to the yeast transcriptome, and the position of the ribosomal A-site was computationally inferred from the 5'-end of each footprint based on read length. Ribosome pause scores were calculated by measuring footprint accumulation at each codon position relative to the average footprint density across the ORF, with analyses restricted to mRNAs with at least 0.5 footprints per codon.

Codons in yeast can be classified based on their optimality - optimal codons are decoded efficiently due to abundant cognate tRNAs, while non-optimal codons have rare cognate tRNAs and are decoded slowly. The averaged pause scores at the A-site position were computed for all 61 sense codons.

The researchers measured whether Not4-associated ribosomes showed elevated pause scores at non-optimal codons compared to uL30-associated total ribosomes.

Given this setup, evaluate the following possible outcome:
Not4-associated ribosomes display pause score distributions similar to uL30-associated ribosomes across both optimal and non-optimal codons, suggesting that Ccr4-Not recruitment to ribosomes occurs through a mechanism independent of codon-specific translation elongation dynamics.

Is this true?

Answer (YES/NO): NO